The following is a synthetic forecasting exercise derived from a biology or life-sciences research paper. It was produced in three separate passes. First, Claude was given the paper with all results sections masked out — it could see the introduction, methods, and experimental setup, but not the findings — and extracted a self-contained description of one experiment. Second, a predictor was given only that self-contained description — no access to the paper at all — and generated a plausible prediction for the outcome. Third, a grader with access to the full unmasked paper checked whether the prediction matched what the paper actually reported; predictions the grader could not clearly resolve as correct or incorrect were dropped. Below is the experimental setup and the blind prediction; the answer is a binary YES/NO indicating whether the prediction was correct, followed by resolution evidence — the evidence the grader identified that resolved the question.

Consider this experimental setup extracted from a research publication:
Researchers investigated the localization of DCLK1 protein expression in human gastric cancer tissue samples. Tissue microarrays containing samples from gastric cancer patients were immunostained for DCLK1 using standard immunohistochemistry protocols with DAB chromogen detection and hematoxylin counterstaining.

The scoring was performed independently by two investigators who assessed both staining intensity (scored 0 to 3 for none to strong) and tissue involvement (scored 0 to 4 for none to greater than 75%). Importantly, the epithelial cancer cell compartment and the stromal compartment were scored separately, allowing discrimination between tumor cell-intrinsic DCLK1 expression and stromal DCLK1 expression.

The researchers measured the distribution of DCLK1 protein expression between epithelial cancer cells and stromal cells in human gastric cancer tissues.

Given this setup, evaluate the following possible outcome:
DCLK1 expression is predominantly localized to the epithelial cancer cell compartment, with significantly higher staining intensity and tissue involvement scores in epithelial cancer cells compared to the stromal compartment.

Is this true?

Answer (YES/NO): YES